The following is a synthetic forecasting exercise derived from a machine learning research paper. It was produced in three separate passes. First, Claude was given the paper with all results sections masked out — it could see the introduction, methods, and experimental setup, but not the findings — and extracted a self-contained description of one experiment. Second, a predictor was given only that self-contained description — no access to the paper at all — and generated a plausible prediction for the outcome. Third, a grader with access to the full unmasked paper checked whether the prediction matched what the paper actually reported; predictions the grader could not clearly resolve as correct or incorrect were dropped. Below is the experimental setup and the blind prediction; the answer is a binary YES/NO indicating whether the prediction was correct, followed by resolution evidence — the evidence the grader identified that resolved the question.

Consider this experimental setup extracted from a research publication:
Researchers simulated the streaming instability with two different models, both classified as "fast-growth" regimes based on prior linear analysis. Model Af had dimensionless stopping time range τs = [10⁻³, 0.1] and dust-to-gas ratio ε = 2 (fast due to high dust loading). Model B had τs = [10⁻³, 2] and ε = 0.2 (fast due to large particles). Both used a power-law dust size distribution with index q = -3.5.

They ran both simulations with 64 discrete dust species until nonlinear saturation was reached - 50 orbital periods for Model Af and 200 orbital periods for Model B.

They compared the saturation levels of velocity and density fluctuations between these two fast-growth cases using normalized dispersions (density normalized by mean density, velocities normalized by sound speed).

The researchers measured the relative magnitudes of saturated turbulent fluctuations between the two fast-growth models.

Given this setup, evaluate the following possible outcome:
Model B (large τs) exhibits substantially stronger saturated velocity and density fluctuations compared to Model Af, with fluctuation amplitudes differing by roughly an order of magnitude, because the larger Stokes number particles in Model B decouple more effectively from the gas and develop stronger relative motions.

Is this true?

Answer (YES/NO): YES